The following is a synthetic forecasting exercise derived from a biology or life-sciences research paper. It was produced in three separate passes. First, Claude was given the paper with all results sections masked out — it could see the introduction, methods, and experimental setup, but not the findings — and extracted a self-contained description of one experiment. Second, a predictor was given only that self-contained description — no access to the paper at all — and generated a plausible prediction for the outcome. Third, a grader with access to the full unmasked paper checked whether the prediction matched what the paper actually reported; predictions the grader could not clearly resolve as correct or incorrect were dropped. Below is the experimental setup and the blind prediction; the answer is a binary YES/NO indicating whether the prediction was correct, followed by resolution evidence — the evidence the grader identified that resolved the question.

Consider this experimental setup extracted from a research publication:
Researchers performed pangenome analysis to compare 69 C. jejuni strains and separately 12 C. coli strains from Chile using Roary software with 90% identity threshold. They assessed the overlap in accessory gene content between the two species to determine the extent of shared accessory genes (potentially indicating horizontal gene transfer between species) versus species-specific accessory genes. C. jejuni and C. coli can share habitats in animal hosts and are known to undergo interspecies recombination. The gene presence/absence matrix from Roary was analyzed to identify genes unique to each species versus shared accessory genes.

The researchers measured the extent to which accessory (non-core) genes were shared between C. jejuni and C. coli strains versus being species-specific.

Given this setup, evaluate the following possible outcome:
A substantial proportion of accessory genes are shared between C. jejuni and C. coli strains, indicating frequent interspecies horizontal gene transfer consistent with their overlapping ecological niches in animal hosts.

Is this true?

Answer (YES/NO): NO